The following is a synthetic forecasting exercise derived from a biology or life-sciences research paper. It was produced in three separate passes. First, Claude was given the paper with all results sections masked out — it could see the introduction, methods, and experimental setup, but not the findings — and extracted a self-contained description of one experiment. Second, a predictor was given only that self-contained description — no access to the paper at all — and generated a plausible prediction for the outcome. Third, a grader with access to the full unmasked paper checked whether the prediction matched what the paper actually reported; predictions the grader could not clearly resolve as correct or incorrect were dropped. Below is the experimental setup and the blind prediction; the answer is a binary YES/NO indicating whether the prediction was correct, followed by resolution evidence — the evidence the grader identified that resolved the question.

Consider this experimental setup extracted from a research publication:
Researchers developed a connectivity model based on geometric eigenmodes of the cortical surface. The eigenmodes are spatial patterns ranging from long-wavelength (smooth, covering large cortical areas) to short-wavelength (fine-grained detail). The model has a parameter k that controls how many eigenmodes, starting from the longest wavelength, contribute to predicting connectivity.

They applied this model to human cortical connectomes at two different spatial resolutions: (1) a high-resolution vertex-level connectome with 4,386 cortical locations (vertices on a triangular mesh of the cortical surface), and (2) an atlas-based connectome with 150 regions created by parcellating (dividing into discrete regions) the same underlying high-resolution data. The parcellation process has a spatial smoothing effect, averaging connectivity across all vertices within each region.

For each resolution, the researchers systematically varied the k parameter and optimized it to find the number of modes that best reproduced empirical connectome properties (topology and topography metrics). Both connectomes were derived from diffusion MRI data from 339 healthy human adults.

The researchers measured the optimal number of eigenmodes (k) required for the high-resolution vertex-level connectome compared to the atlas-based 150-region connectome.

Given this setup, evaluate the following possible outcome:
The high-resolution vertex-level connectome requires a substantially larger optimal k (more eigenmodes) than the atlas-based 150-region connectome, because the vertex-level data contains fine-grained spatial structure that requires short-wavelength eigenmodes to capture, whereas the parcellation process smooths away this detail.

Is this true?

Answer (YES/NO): YES